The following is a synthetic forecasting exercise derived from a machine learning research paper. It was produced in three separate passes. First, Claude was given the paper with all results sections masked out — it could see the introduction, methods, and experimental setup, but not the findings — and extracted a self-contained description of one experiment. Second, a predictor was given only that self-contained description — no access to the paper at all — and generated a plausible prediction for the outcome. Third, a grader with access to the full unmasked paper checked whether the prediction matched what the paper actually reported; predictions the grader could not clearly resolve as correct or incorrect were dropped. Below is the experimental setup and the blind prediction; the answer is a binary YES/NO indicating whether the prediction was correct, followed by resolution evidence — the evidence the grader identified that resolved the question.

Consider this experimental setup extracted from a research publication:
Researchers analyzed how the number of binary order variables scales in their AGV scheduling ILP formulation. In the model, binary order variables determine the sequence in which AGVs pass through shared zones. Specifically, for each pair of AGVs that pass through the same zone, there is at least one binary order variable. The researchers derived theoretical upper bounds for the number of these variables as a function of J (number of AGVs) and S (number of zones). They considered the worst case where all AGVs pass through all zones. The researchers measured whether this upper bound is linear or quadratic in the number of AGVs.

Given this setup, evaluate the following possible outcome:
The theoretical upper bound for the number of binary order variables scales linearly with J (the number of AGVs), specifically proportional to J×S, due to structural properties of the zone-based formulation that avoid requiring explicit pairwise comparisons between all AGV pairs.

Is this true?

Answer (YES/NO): NO